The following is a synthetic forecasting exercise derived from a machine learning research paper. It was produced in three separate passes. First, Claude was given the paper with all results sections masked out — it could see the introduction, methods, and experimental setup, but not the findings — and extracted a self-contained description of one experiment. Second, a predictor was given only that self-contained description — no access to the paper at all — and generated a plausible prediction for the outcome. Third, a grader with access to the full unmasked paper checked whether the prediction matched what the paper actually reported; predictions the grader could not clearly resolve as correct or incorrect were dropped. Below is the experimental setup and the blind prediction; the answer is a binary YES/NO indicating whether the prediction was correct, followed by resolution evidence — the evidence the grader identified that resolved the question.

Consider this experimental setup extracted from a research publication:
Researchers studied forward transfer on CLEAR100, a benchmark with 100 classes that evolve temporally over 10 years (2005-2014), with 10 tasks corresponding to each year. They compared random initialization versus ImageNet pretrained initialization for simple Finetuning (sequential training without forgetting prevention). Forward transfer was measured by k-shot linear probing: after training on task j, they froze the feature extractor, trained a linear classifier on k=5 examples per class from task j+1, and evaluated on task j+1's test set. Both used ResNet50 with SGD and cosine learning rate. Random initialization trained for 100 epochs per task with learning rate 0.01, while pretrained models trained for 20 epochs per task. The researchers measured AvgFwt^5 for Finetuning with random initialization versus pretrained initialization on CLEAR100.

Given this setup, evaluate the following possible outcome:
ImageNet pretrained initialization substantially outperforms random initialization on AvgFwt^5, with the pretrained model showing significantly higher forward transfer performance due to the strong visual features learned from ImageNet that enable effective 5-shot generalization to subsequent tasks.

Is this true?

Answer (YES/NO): YES